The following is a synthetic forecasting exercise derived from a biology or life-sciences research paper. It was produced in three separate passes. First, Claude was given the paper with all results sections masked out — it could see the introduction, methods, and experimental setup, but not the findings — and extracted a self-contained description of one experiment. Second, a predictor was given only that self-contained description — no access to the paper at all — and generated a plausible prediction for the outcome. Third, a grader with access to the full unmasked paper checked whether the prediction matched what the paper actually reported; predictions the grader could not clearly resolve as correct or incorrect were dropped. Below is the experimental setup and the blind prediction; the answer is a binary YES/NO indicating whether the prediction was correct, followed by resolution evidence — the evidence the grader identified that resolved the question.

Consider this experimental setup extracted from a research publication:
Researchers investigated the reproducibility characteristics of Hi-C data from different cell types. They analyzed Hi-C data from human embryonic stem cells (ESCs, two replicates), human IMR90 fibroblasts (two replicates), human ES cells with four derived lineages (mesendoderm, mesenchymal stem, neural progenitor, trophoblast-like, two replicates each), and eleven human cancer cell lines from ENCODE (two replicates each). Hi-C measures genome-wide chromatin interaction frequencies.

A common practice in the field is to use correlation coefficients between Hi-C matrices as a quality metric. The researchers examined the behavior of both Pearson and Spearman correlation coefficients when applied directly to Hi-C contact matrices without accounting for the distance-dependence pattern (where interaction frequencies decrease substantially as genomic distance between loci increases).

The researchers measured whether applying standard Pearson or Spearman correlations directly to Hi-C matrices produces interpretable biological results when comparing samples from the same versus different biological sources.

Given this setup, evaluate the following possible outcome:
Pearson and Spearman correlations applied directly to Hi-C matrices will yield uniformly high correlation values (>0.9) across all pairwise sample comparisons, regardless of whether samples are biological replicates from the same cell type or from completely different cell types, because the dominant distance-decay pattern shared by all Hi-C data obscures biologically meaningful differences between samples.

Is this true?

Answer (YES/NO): NO